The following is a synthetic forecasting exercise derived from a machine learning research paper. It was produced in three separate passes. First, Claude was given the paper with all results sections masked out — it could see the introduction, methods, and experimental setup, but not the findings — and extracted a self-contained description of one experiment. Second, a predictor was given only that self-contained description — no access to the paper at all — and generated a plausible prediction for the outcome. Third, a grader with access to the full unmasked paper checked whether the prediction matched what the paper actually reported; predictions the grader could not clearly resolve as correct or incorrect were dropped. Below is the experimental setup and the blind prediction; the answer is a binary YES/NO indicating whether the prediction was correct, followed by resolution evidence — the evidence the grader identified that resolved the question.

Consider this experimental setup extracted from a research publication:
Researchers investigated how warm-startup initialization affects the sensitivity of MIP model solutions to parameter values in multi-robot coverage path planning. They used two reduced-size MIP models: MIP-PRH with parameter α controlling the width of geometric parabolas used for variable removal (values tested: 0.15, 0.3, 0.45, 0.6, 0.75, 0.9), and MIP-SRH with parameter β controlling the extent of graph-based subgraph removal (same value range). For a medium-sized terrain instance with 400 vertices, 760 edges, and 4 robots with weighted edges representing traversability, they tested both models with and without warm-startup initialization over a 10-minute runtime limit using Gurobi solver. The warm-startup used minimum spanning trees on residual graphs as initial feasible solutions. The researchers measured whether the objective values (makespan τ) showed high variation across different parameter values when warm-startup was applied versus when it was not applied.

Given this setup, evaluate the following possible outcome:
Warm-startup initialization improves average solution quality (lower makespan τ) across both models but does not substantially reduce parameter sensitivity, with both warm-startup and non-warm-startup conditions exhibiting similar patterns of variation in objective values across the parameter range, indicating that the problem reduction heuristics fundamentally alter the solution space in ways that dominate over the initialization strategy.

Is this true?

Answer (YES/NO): NO